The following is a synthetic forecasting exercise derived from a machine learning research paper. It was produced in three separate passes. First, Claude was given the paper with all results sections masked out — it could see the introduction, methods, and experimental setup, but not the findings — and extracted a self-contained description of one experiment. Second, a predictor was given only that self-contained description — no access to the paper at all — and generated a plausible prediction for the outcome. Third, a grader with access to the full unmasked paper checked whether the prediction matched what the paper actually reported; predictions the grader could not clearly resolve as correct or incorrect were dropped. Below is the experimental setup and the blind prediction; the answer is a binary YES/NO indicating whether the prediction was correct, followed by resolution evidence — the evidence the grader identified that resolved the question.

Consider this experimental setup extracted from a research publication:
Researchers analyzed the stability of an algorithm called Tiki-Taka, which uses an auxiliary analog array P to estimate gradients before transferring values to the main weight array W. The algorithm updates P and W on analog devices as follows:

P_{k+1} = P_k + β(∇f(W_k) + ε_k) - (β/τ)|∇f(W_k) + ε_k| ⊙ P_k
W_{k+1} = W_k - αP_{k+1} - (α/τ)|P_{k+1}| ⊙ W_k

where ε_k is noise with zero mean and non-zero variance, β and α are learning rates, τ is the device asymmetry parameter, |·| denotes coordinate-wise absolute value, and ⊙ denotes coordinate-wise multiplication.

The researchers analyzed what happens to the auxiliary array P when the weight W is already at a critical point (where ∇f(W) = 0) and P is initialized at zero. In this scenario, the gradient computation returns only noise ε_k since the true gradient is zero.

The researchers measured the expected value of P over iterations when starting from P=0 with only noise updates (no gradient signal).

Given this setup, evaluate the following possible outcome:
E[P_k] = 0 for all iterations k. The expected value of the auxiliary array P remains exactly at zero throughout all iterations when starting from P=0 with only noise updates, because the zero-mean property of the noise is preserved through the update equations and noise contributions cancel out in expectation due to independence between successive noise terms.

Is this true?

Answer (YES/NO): YES